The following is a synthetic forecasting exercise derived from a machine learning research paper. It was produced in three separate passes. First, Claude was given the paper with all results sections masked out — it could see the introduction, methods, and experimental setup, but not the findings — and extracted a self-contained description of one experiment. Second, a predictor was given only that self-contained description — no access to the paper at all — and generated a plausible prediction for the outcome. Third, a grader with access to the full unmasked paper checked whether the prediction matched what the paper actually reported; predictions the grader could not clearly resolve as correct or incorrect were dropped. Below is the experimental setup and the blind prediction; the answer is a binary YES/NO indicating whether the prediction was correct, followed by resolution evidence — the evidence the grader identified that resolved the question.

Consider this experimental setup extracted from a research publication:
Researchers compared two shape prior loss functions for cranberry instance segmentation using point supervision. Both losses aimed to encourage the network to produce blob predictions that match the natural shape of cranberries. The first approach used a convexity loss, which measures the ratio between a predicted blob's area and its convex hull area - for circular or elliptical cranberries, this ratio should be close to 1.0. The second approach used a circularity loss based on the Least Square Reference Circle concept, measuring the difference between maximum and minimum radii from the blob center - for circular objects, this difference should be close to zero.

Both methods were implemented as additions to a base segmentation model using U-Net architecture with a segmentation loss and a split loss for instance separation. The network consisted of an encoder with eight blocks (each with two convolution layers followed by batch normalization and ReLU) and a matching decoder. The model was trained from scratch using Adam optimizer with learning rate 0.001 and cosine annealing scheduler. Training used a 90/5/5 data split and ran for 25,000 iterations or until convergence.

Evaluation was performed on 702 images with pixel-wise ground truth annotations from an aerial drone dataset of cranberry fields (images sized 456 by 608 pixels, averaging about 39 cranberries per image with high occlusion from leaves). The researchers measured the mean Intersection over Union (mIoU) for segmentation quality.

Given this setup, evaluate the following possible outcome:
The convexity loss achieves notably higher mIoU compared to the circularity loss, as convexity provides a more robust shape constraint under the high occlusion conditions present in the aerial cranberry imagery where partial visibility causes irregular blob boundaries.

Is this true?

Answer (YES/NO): NO